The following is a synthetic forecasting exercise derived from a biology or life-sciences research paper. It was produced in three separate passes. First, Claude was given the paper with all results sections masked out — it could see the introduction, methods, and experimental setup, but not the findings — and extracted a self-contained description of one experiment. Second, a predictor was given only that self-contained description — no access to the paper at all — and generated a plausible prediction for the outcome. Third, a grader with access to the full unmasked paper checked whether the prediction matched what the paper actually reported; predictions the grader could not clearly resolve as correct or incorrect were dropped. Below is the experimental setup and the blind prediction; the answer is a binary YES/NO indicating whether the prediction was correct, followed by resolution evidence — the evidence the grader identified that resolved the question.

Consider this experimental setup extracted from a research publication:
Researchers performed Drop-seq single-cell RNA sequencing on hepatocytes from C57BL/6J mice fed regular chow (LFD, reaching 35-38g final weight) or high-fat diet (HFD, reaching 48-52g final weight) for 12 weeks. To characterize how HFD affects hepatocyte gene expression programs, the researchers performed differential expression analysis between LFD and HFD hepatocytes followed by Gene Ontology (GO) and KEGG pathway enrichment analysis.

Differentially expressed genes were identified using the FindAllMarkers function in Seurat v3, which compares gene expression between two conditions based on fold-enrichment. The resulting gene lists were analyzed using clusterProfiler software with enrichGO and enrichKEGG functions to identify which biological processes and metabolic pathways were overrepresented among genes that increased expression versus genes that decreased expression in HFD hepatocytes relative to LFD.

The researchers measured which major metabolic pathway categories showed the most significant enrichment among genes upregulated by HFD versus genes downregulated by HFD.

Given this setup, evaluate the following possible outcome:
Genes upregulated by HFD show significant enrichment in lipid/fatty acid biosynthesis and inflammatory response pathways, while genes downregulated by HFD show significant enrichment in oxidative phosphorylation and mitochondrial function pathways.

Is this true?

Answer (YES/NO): NO